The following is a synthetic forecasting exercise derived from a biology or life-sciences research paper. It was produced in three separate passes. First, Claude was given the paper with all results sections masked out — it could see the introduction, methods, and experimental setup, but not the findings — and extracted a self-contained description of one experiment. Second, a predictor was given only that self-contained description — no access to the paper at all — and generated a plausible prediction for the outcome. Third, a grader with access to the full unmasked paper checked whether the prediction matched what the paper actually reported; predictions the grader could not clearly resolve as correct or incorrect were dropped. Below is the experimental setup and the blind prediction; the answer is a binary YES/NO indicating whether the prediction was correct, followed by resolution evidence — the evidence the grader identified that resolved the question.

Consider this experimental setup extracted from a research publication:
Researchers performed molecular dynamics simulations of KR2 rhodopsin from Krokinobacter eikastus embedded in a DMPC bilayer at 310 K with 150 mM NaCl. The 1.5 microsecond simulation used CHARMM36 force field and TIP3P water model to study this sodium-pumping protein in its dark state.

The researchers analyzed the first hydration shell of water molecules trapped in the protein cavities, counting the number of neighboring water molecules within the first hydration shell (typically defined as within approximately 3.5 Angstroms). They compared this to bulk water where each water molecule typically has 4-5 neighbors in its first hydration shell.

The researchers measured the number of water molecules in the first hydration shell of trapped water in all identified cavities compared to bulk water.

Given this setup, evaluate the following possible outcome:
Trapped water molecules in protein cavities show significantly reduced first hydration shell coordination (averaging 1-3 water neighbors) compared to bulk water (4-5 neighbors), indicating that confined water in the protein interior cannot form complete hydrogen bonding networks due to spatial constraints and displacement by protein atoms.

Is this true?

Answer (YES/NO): NO